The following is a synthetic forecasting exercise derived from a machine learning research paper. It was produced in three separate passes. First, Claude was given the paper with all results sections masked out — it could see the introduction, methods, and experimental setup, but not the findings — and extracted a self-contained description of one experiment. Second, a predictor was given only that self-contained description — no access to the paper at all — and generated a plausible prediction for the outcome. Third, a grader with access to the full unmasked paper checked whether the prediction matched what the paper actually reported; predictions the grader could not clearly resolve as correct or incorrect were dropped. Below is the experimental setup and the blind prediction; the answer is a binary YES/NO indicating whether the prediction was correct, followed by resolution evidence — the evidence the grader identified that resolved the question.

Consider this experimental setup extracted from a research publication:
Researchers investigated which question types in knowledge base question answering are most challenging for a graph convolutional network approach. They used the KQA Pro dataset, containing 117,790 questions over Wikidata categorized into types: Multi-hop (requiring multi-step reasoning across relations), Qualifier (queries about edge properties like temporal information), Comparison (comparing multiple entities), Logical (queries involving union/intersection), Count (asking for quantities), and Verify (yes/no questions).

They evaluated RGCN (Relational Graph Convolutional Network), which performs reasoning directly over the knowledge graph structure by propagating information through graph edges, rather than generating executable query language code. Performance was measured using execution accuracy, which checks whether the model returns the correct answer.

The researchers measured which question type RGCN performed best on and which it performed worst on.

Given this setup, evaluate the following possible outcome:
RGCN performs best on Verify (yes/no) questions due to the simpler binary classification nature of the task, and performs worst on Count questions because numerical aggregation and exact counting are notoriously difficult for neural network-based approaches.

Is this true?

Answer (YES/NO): NO